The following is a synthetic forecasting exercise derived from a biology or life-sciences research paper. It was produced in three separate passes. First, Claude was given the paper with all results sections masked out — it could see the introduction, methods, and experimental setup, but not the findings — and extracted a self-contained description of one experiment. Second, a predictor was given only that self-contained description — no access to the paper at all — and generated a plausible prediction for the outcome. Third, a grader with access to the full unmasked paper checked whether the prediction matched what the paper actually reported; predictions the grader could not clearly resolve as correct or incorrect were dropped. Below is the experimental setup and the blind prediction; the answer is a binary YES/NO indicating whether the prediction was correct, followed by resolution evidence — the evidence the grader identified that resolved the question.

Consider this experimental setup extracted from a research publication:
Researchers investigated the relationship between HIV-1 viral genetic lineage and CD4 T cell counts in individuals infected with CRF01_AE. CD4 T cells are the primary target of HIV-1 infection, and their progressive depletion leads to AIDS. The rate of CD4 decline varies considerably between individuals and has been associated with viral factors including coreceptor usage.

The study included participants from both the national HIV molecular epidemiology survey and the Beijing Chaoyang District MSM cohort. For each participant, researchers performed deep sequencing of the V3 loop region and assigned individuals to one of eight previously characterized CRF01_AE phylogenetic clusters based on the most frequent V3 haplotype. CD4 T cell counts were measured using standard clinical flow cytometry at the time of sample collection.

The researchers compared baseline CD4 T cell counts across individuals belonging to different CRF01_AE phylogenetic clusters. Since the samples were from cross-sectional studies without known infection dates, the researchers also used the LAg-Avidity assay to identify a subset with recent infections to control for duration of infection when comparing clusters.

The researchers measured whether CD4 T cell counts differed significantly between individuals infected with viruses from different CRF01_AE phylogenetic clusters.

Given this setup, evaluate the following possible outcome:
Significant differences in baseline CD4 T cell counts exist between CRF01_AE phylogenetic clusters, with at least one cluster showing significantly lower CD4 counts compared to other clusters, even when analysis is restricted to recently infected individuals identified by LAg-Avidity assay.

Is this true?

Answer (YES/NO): YES